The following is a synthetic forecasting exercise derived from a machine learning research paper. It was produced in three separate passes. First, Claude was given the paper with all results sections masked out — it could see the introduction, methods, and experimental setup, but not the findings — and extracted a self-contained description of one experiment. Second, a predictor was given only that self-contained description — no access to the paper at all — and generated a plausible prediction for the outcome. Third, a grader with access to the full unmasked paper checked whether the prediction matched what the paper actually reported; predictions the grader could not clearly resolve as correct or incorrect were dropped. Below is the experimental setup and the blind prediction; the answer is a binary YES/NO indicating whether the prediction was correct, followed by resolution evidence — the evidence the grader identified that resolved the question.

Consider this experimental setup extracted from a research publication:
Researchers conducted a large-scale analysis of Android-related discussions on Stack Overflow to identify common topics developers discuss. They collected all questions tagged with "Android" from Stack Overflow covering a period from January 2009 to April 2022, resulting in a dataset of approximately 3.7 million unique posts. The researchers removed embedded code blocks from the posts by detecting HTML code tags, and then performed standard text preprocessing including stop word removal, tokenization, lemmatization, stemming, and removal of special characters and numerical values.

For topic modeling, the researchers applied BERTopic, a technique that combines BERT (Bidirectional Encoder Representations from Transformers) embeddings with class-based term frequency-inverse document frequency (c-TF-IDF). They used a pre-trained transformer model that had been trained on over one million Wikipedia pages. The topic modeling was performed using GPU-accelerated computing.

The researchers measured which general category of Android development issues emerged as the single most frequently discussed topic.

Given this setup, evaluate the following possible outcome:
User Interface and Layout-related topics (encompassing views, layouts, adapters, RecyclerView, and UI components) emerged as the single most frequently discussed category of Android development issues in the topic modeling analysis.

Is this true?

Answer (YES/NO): NO